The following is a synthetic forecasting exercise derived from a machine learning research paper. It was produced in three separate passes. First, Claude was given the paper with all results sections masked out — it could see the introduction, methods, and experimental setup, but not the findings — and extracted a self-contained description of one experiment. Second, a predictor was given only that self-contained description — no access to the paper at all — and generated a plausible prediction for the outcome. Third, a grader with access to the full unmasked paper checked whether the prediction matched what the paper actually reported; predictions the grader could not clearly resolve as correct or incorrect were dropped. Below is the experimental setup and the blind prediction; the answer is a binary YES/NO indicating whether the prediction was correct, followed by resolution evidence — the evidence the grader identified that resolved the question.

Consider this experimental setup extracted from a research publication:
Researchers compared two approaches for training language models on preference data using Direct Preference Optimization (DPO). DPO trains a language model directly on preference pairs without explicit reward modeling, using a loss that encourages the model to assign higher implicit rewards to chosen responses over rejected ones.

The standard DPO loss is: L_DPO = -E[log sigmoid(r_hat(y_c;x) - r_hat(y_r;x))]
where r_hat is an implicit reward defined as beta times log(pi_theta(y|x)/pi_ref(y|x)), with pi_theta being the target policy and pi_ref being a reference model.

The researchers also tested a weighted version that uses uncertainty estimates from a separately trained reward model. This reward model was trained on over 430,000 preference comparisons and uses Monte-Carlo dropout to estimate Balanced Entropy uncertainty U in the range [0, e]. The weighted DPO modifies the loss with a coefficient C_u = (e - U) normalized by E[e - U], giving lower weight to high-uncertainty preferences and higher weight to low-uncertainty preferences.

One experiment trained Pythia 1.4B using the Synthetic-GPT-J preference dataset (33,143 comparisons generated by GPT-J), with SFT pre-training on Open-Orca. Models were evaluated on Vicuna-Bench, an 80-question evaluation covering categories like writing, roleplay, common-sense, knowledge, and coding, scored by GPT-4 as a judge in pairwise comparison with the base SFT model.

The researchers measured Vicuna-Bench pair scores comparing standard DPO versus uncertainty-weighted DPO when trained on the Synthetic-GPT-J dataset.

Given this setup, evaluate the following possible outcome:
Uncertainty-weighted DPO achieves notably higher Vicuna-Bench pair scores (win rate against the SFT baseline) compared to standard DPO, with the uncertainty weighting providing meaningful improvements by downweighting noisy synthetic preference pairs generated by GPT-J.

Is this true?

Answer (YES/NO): NO